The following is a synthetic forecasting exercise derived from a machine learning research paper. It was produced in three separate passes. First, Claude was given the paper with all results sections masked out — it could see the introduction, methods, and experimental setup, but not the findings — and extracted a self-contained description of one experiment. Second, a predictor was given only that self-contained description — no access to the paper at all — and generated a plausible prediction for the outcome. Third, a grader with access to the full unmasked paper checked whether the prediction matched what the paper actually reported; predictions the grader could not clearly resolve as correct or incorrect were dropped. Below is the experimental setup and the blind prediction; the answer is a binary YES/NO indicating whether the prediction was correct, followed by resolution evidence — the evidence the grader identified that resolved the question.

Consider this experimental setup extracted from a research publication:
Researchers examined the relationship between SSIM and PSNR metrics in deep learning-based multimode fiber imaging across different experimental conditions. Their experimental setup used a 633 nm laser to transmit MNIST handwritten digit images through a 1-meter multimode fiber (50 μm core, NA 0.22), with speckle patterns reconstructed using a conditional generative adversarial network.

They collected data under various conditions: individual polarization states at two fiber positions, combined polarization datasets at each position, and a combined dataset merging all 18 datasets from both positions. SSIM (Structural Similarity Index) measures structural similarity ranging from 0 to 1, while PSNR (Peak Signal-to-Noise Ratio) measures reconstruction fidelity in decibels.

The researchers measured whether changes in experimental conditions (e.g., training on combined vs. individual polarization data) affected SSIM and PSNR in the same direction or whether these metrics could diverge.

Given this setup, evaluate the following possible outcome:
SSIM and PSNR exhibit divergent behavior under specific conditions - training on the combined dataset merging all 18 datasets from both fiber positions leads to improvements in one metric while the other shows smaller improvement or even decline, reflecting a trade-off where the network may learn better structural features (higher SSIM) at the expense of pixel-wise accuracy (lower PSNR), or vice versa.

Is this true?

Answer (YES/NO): NO